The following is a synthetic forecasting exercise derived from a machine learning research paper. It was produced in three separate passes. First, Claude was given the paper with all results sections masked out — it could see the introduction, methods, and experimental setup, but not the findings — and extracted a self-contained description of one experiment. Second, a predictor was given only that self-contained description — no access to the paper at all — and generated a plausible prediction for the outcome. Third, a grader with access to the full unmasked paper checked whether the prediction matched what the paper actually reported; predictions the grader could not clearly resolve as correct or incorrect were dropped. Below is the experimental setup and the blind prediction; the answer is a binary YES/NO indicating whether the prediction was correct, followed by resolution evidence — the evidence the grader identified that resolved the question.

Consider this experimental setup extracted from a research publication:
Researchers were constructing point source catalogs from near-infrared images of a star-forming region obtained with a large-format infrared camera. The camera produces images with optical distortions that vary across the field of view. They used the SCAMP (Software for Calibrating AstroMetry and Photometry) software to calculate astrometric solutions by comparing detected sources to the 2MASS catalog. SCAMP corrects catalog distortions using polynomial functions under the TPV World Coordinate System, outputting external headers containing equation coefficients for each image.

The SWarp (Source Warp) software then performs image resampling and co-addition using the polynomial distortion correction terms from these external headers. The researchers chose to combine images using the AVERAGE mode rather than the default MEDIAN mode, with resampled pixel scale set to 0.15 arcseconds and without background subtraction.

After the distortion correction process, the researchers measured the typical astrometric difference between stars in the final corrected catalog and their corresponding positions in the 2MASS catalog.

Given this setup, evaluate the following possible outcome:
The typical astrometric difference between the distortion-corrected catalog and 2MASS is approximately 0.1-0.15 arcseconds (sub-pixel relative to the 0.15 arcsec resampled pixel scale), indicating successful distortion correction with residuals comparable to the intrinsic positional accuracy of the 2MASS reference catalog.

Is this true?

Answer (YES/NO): NO